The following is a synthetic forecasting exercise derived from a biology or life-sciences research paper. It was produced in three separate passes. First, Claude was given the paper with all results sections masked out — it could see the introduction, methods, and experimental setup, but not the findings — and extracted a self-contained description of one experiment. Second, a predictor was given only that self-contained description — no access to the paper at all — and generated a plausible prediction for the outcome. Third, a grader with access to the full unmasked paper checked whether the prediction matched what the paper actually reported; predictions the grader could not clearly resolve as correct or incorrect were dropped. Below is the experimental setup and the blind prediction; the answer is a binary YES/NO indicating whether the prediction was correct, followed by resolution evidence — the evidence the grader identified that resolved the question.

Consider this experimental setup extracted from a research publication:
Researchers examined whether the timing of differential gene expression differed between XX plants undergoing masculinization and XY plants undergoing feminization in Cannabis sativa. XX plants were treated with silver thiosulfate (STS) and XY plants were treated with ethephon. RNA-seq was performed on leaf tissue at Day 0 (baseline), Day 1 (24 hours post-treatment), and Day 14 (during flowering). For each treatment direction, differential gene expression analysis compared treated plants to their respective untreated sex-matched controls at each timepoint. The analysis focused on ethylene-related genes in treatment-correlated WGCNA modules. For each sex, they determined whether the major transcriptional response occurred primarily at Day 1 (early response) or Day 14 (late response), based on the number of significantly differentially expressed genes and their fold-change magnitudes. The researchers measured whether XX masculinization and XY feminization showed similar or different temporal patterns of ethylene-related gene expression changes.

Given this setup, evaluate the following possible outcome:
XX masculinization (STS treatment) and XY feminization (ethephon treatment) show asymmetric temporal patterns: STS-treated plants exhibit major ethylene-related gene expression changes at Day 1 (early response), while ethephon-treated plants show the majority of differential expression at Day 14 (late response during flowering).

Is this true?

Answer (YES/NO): NO